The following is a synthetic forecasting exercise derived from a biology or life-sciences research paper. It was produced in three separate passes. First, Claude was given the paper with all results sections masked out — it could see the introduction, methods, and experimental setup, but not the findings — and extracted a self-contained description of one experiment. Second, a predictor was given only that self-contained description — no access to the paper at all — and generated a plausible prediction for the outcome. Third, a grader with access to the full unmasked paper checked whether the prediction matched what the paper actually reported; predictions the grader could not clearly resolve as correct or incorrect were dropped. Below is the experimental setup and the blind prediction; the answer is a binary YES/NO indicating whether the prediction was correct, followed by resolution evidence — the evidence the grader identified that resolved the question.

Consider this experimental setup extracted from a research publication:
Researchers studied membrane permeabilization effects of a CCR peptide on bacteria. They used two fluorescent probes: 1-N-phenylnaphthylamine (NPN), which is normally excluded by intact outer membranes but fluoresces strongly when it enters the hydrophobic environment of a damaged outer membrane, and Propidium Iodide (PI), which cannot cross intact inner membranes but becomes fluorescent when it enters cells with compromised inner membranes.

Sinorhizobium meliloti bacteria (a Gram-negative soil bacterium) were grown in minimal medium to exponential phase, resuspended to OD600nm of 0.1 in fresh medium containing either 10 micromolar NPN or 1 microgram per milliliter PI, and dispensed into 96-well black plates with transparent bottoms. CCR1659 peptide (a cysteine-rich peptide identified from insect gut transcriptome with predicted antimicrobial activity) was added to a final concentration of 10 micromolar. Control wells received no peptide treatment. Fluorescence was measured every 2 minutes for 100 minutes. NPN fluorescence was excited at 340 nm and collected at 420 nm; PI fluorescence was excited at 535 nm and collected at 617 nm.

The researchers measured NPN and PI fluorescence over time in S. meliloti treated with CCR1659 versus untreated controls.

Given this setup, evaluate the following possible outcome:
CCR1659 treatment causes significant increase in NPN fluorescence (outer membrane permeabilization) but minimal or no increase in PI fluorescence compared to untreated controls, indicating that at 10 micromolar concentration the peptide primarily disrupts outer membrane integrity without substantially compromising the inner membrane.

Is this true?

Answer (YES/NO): NO